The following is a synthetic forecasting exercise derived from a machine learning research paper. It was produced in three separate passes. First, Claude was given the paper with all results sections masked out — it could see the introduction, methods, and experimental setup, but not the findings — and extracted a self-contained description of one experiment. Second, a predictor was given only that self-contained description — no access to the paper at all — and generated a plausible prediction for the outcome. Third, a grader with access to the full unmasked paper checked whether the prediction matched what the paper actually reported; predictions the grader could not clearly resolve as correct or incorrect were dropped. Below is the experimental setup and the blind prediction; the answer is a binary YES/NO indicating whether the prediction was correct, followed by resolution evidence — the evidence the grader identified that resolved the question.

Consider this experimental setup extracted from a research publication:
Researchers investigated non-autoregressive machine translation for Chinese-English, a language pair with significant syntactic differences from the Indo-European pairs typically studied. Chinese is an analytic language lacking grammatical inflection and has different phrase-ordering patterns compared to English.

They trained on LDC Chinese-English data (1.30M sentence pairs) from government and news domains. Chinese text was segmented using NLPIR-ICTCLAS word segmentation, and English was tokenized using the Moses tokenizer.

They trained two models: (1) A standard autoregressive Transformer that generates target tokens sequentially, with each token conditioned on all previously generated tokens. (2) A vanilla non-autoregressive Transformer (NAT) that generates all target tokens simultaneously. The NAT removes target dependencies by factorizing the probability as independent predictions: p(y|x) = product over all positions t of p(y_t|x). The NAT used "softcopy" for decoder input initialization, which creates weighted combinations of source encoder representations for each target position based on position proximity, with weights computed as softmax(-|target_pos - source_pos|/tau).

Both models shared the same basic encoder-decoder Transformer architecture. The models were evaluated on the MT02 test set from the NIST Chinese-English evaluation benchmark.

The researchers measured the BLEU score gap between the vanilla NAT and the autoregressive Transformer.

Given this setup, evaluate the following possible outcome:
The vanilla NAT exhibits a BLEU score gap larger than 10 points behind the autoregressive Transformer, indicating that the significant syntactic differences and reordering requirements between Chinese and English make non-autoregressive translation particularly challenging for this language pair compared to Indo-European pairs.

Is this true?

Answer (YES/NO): YES